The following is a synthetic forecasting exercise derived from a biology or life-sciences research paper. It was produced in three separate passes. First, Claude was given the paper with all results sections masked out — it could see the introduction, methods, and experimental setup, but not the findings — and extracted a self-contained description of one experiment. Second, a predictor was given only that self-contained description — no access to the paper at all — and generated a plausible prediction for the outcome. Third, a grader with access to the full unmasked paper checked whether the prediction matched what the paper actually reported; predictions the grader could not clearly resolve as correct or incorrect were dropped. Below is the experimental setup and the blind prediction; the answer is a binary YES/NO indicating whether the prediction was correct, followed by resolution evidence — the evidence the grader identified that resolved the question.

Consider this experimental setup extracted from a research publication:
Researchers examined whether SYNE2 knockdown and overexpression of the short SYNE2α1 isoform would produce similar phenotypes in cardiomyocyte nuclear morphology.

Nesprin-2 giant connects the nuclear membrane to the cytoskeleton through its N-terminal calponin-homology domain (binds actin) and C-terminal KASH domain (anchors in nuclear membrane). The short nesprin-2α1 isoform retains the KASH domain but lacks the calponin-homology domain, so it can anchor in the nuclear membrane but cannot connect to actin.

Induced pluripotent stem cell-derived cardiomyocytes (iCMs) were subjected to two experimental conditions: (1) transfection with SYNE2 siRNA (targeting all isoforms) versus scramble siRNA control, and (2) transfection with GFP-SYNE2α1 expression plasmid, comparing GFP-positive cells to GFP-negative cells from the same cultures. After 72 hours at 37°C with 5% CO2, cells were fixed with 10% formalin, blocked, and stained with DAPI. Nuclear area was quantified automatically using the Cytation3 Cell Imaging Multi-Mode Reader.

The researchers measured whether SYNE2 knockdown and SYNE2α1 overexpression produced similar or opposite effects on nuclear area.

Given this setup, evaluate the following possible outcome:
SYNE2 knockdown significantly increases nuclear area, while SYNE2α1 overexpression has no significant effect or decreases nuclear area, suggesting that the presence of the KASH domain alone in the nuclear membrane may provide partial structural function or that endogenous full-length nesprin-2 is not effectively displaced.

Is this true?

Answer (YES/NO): NO